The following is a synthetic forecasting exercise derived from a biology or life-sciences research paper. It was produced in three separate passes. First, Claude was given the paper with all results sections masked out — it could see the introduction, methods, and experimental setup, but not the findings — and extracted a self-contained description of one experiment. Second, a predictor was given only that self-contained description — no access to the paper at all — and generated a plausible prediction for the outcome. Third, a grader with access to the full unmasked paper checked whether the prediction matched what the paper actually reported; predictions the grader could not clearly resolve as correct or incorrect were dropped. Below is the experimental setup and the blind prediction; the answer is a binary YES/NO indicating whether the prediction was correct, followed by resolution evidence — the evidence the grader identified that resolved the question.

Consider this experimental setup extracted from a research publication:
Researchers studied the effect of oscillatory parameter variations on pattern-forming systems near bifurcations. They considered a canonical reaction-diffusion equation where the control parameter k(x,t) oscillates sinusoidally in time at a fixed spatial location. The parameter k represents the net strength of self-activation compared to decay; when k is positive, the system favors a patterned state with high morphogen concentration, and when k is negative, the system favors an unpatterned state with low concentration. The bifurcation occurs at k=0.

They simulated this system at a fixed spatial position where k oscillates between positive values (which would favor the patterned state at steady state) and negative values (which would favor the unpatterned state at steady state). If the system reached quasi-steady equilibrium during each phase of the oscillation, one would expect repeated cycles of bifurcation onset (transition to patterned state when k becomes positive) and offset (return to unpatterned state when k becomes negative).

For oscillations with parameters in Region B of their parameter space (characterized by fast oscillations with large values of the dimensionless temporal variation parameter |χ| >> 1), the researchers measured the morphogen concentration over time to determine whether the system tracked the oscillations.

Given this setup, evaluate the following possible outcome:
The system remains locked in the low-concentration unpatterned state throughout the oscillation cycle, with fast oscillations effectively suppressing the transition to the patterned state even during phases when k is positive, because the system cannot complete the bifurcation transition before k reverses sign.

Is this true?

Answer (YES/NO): NO